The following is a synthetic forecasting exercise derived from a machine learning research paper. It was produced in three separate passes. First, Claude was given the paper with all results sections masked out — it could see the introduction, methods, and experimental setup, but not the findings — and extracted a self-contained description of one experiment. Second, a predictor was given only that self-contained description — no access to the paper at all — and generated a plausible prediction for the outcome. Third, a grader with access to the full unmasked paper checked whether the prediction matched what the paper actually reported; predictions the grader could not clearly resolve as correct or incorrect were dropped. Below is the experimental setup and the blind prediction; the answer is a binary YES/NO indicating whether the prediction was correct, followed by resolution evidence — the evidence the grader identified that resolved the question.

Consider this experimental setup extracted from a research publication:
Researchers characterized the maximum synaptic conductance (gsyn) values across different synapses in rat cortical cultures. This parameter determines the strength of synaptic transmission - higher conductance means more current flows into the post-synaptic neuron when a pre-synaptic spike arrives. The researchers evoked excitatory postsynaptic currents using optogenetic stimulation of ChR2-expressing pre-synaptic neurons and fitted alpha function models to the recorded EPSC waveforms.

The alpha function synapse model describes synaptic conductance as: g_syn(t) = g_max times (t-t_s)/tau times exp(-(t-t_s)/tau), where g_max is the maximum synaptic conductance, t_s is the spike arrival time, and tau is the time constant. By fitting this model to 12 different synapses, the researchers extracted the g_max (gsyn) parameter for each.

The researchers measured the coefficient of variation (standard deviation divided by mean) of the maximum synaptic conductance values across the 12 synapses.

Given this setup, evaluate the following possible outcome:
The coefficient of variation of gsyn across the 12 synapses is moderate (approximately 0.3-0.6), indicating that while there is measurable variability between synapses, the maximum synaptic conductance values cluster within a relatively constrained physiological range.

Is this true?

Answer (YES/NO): NO